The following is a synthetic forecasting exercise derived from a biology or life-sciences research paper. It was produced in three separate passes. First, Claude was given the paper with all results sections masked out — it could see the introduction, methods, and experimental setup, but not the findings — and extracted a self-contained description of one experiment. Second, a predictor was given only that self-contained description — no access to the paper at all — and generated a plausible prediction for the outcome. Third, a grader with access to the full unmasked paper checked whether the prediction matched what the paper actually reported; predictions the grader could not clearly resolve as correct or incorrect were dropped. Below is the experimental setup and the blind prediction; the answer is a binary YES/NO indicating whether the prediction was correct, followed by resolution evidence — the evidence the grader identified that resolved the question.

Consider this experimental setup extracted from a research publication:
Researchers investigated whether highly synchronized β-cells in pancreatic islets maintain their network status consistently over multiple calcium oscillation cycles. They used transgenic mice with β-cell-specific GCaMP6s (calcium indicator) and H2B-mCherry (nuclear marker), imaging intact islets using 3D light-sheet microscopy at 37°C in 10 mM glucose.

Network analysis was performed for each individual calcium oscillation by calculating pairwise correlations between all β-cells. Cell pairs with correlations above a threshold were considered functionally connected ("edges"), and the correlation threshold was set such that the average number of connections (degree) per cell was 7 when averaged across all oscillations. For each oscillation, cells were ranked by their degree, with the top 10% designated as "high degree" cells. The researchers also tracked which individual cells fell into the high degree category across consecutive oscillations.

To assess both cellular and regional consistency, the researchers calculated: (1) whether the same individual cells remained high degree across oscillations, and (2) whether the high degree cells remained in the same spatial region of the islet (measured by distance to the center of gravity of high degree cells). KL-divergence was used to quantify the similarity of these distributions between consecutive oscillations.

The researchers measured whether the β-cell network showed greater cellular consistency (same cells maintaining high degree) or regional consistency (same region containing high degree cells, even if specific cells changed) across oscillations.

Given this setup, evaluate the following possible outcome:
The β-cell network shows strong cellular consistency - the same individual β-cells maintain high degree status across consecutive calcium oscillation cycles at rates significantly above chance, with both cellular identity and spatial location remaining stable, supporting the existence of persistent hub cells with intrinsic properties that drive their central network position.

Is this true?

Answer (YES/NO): NO